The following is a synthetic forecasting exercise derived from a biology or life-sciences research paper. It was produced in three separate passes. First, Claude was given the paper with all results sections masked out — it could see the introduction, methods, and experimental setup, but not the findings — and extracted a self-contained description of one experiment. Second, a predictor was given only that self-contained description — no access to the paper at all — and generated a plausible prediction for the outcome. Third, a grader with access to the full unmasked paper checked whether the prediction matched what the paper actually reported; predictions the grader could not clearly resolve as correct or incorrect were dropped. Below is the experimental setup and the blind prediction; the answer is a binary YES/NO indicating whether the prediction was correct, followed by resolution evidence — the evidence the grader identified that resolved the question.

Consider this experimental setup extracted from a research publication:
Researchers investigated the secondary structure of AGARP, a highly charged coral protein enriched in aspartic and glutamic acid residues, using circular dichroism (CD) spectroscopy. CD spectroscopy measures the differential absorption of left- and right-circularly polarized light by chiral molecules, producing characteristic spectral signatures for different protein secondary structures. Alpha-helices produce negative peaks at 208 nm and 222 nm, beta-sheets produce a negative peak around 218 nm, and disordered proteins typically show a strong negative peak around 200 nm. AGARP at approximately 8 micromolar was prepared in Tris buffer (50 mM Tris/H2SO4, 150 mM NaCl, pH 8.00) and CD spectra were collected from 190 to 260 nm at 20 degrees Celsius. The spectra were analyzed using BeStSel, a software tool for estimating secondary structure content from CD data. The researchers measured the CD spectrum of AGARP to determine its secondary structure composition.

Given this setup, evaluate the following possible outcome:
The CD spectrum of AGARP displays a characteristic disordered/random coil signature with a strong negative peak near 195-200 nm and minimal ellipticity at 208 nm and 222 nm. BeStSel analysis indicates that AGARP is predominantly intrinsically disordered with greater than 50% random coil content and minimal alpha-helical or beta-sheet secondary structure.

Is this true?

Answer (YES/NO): YES